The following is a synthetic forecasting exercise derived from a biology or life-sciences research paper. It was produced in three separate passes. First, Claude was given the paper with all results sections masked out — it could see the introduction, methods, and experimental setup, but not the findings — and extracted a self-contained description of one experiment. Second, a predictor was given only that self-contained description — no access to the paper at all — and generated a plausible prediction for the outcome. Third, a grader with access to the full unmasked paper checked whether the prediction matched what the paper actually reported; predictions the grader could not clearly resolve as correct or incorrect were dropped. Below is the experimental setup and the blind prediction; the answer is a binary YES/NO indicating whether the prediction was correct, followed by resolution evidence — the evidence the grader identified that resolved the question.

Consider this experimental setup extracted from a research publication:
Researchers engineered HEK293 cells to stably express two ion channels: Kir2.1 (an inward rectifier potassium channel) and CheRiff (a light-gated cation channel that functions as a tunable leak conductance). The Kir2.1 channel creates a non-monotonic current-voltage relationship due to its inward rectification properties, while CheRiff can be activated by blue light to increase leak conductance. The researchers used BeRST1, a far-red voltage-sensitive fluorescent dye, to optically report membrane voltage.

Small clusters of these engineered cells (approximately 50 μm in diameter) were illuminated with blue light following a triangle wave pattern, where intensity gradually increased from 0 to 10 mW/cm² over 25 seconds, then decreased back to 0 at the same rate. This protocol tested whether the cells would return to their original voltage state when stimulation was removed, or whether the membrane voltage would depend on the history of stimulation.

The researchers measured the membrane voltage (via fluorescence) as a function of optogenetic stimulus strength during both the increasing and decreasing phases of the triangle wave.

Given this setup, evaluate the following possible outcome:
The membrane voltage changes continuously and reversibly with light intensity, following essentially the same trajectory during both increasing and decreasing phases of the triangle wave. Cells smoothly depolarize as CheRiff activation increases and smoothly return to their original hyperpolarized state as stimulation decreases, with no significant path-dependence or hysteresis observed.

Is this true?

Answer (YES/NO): NO